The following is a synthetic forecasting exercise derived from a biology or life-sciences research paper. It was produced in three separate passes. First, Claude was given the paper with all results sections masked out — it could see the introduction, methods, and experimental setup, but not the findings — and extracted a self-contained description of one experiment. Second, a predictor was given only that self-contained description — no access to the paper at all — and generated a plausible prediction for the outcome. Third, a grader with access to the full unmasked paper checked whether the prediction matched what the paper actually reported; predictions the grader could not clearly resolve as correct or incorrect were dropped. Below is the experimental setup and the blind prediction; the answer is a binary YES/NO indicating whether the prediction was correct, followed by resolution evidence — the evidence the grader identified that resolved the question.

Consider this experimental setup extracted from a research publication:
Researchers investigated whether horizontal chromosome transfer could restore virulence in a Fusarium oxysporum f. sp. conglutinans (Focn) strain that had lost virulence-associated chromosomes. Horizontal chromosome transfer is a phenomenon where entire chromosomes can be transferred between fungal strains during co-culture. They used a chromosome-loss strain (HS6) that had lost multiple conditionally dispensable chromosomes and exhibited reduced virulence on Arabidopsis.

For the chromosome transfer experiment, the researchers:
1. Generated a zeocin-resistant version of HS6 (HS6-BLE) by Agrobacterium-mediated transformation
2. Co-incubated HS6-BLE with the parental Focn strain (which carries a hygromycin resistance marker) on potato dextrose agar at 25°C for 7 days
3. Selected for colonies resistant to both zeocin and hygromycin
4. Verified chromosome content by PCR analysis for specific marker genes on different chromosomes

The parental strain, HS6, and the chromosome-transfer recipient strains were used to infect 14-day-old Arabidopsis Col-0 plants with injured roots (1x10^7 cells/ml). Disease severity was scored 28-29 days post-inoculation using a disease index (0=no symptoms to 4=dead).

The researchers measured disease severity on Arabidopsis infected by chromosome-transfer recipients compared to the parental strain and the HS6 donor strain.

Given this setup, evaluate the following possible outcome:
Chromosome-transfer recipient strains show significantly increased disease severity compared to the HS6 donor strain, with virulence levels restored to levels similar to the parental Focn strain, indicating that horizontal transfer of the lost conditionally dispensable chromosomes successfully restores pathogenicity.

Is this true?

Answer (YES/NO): NO